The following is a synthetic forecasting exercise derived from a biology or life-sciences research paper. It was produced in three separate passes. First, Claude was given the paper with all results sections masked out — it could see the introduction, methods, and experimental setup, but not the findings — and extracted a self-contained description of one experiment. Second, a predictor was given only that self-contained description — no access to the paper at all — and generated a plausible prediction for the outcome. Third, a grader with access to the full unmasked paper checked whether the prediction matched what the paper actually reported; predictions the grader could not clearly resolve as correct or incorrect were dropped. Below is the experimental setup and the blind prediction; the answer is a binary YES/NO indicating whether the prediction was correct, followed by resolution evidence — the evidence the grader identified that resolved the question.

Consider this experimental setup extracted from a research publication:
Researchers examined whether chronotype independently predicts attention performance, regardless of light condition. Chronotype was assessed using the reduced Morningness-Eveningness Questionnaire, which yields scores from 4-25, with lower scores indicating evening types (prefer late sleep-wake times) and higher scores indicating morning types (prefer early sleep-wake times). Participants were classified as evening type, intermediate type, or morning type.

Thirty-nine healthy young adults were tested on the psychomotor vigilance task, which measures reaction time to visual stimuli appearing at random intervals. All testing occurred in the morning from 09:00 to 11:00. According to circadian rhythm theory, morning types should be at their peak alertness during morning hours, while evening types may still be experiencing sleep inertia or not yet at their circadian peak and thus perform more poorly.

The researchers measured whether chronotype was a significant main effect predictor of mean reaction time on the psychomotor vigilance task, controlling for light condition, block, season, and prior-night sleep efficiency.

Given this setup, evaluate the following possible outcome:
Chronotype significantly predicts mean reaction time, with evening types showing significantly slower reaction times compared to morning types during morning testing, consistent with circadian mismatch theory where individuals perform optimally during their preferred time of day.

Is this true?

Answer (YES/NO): NO